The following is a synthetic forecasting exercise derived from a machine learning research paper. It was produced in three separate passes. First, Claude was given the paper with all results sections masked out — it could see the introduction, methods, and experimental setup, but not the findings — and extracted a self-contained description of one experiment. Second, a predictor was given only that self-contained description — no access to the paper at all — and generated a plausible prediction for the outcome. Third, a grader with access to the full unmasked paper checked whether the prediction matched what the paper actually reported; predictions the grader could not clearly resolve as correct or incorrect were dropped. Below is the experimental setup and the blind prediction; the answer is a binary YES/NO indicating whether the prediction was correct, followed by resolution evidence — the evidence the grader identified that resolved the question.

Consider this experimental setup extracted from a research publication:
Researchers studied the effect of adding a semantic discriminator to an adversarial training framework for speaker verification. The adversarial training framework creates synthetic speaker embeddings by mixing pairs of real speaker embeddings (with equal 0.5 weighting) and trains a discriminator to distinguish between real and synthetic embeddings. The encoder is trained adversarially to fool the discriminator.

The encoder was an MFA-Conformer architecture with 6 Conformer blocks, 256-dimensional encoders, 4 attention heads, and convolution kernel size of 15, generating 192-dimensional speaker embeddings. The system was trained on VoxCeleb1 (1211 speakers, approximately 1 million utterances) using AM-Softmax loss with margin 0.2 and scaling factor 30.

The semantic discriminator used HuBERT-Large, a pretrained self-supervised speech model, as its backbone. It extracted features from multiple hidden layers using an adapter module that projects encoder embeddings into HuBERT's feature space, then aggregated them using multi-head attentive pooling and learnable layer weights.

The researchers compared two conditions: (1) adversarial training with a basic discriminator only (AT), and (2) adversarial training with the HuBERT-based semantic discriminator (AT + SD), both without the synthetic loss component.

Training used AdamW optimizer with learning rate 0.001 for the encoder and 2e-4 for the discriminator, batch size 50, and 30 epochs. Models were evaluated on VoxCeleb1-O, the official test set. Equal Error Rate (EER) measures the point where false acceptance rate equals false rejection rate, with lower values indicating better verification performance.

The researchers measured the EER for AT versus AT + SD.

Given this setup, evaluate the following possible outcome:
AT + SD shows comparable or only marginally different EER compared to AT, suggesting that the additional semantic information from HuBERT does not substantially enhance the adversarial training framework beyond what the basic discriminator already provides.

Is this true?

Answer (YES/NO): YES